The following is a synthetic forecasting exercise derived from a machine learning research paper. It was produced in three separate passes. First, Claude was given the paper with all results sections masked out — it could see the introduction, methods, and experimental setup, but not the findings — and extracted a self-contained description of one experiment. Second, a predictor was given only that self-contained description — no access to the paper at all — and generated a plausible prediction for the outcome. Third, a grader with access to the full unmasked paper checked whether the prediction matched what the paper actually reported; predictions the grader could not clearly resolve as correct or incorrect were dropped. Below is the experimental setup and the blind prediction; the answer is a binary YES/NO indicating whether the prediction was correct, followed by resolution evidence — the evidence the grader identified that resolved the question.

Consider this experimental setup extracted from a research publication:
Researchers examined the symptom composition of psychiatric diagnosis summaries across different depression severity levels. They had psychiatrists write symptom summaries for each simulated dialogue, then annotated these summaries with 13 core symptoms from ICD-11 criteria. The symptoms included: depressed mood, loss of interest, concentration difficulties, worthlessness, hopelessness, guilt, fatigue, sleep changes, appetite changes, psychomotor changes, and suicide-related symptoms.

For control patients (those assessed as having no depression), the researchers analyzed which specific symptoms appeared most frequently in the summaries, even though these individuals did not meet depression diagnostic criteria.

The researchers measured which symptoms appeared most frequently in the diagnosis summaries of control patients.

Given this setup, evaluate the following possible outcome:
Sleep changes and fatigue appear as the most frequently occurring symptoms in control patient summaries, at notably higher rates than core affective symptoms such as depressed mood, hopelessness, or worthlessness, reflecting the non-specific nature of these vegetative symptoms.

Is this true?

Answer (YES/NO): NO